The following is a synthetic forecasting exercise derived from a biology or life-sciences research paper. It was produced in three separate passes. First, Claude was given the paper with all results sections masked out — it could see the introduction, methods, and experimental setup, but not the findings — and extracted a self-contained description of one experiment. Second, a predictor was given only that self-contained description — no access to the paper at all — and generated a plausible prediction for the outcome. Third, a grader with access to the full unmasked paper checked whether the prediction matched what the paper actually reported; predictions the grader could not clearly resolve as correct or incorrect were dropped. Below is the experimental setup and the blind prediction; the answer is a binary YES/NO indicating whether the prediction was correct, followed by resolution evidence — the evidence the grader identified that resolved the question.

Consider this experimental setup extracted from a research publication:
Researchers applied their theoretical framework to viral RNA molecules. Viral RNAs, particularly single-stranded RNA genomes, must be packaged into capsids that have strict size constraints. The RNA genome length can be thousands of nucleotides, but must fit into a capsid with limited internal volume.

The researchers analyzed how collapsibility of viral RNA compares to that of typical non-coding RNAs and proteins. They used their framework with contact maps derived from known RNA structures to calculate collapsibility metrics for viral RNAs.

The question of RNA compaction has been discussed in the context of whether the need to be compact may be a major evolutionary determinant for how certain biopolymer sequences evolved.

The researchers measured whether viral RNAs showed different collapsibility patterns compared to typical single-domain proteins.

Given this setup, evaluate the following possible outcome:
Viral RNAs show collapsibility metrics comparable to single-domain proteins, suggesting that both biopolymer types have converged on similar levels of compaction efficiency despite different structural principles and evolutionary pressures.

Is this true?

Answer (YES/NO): NO